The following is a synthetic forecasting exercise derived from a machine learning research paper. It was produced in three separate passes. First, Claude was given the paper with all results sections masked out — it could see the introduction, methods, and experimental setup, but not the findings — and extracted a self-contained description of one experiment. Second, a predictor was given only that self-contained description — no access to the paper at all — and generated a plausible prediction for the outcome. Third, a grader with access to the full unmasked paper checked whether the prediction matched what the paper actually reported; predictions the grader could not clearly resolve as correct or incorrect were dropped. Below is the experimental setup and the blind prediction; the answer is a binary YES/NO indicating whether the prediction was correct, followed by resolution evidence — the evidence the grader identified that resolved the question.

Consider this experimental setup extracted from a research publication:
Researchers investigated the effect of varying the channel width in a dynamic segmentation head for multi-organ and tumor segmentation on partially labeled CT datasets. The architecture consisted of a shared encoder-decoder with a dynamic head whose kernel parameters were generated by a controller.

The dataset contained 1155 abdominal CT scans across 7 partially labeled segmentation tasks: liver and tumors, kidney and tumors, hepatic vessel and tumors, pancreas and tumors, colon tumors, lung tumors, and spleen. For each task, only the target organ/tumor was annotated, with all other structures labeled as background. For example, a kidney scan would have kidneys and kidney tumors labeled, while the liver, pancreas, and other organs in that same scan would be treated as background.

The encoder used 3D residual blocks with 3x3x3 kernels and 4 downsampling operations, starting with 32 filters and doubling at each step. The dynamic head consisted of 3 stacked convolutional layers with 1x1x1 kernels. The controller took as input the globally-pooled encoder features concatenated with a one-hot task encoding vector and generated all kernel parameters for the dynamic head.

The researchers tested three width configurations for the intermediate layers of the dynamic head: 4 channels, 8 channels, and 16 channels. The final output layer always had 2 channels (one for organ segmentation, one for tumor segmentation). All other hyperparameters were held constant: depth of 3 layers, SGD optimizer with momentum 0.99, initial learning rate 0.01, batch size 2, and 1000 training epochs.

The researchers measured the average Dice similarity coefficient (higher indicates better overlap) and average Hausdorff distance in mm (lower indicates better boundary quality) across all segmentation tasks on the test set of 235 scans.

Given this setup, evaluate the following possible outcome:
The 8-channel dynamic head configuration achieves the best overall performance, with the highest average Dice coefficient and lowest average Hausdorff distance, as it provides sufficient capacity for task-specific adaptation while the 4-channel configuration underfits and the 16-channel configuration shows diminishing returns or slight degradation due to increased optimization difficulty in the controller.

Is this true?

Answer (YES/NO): YES